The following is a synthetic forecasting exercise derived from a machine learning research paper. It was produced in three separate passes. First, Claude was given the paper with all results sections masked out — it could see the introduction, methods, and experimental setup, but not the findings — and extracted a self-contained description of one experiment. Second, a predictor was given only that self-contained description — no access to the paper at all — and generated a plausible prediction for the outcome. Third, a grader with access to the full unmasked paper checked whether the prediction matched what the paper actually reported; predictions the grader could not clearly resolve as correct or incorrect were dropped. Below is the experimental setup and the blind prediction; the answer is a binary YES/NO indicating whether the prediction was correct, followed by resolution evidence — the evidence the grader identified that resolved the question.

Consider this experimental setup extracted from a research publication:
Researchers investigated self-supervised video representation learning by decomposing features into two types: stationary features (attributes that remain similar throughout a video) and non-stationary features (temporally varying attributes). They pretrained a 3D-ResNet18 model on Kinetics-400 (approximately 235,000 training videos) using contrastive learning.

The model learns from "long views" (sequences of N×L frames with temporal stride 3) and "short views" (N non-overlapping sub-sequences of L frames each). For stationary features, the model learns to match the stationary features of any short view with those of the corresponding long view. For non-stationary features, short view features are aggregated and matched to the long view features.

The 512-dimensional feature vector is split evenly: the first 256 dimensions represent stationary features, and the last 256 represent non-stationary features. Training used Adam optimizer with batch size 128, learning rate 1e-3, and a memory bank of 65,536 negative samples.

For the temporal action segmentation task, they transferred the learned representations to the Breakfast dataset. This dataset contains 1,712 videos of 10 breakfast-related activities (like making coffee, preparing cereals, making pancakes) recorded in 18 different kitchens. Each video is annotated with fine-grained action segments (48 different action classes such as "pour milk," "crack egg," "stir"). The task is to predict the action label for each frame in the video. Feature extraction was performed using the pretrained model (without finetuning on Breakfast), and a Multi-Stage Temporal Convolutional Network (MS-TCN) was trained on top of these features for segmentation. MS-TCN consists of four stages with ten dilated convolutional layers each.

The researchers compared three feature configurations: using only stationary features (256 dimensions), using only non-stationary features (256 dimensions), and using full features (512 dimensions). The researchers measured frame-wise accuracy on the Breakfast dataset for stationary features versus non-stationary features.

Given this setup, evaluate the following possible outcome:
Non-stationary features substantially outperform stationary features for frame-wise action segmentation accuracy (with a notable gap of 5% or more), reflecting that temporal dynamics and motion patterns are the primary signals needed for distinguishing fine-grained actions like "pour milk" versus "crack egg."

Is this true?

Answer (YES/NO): NO